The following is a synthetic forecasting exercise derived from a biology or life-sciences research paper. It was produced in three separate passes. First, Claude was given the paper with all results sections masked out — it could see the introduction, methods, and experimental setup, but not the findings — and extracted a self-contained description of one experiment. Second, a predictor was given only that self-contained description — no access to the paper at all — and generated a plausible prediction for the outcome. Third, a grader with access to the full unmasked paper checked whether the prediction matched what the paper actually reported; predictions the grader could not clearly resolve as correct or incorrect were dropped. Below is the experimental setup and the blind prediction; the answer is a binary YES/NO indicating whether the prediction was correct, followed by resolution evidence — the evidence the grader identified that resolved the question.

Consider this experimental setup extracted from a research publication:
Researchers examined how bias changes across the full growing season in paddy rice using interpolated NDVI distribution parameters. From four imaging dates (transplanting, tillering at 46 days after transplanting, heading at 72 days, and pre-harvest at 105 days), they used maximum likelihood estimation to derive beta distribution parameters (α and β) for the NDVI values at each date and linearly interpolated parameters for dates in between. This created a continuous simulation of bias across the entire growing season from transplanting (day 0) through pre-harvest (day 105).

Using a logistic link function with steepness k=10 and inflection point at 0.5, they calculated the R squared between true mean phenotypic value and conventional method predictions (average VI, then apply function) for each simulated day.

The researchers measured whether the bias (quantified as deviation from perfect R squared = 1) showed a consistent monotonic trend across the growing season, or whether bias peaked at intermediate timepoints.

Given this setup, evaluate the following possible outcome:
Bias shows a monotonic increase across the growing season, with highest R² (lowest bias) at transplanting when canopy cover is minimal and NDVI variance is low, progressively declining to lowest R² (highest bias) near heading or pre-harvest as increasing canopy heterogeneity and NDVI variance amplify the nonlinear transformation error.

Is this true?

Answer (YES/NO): NO